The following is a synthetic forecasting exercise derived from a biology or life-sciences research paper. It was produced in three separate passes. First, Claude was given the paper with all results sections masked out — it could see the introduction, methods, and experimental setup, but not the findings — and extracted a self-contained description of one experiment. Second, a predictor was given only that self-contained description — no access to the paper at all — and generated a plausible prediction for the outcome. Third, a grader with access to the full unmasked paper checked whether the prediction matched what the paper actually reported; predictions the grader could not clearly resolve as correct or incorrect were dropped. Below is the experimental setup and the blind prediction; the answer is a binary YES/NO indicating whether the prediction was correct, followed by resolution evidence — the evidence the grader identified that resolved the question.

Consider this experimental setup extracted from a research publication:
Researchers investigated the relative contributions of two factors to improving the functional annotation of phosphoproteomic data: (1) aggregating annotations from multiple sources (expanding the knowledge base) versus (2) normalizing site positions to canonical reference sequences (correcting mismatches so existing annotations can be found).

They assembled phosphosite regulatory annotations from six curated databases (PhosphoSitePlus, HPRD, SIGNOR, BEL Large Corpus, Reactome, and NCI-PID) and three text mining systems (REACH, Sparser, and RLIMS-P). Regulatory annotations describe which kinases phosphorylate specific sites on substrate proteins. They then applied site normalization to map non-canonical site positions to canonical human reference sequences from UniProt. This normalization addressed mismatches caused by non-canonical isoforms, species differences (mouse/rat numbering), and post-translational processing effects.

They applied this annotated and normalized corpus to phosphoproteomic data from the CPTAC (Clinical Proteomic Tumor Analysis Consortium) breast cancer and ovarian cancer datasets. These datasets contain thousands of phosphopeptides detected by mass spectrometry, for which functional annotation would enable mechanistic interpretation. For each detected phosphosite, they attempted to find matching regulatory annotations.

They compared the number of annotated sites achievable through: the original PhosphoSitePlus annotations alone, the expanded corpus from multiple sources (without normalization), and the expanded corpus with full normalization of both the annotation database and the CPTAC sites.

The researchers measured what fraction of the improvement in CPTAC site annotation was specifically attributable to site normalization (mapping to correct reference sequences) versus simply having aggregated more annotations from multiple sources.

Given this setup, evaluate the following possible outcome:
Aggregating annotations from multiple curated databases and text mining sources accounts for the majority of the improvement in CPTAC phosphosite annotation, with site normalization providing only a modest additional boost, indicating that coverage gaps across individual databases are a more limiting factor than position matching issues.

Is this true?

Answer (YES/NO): NO